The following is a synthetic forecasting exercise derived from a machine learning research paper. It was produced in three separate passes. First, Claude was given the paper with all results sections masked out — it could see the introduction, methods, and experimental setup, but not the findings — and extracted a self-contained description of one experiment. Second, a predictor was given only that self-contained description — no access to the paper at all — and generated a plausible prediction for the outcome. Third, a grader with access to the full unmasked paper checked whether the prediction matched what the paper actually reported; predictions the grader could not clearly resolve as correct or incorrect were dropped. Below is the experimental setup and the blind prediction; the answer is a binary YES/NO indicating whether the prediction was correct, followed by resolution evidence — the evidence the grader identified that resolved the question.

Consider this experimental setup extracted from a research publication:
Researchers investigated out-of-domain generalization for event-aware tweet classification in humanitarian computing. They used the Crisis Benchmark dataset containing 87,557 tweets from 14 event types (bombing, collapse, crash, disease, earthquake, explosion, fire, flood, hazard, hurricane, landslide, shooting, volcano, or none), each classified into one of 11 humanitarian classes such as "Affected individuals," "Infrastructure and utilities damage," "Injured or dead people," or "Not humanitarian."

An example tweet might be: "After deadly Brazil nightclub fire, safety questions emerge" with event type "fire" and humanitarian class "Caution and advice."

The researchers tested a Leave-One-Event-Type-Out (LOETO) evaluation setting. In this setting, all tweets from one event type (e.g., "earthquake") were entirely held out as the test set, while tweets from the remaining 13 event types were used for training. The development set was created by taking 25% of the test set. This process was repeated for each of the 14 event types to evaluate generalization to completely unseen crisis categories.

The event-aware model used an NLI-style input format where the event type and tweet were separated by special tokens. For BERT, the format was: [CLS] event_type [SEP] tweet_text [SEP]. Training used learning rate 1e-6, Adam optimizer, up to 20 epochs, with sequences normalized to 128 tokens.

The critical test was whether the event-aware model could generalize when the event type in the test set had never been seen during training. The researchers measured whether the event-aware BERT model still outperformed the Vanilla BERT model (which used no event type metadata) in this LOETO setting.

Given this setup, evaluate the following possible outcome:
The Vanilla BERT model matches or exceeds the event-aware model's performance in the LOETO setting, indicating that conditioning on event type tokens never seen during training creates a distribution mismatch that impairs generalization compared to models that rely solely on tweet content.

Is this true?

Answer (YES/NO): NO